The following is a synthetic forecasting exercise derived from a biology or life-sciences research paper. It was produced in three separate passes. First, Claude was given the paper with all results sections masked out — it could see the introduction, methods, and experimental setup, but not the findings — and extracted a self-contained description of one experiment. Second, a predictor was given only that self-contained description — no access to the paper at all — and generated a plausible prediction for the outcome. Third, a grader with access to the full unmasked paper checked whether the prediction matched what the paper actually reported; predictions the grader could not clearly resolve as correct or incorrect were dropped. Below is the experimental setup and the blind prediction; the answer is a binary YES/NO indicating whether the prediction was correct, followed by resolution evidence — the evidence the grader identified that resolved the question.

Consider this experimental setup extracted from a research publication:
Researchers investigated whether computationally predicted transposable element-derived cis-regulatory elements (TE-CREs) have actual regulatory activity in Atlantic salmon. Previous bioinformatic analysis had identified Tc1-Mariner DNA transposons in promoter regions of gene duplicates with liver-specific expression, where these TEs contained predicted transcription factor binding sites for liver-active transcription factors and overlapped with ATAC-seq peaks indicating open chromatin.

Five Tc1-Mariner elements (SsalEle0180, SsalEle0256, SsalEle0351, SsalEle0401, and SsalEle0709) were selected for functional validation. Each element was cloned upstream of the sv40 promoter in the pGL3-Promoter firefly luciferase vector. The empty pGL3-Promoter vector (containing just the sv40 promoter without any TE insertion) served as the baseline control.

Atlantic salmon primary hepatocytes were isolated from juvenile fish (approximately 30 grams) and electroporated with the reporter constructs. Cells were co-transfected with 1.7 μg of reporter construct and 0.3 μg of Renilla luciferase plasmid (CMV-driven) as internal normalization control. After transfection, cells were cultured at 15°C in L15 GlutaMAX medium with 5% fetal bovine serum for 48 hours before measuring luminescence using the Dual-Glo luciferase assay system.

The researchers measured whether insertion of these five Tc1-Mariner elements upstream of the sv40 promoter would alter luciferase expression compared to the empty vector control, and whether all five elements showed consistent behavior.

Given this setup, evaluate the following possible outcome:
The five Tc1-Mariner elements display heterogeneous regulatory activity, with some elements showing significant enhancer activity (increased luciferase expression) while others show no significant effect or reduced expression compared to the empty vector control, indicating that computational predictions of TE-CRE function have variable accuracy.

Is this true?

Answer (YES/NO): NO